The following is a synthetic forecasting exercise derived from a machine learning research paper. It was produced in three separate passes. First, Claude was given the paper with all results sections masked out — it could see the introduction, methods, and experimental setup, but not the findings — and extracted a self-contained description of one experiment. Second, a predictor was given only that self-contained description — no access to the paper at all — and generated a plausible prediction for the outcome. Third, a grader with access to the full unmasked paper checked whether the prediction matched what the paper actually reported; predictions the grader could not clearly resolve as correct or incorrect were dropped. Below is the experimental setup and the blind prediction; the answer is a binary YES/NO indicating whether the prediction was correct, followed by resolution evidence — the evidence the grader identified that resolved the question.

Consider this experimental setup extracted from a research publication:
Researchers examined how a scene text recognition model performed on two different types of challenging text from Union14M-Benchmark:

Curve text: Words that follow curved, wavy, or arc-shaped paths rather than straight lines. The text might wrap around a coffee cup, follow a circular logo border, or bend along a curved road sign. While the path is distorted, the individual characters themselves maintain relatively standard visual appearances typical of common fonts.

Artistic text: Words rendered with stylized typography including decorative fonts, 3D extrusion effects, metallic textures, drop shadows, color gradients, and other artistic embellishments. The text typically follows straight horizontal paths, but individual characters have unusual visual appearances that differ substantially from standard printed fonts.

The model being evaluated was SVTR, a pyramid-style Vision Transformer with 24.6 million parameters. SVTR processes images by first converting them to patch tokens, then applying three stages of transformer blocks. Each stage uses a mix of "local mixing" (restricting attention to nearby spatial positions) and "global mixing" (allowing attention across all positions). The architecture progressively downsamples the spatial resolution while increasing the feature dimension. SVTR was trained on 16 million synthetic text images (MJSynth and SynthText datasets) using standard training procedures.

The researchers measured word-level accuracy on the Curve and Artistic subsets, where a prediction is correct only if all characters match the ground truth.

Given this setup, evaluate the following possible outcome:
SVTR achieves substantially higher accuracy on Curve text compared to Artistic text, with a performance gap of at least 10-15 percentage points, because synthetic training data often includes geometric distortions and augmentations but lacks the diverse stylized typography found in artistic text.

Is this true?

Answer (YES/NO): YES